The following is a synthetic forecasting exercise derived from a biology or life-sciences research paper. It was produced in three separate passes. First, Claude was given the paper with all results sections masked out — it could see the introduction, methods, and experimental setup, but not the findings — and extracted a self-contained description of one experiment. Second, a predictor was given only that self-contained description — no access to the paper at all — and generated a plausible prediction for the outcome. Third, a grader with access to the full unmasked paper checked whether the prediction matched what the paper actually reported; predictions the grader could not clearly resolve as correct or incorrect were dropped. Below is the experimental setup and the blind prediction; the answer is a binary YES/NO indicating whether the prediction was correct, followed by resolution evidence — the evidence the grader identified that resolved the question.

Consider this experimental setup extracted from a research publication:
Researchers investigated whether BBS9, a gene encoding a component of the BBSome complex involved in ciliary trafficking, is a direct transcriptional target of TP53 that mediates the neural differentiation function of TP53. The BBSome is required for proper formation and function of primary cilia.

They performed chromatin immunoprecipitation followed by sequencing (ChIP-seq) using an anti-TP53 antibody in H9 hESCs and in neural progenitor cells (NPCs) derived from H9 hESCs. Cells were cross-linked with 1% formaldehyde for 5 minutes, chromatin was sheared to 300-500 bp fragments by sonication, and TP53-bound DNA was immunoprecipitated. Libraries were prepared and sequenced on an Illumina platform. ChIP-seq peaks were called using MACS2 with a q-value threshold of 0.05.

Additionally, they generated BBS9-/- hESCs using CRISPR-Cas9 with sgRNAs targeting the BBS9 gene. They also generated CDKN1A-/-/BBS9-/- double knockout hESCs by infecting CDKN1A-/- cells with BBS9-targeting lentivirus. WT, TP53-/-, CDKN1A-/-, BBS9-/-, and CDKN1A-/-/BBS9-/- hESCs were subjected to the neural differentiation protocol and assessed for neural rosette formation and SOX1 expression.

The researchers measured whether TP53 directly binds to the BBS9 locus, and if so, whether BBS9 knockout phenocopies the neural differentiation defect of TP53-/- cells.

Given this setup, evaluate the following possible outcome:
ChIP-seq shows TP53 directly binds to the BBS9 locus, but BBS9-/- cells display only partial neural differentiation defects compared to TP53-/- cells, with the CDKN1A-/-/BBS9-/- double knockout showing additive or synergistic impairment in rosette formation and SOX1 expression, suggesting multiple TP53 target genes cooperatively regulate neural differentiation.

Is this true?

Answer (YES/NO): YES